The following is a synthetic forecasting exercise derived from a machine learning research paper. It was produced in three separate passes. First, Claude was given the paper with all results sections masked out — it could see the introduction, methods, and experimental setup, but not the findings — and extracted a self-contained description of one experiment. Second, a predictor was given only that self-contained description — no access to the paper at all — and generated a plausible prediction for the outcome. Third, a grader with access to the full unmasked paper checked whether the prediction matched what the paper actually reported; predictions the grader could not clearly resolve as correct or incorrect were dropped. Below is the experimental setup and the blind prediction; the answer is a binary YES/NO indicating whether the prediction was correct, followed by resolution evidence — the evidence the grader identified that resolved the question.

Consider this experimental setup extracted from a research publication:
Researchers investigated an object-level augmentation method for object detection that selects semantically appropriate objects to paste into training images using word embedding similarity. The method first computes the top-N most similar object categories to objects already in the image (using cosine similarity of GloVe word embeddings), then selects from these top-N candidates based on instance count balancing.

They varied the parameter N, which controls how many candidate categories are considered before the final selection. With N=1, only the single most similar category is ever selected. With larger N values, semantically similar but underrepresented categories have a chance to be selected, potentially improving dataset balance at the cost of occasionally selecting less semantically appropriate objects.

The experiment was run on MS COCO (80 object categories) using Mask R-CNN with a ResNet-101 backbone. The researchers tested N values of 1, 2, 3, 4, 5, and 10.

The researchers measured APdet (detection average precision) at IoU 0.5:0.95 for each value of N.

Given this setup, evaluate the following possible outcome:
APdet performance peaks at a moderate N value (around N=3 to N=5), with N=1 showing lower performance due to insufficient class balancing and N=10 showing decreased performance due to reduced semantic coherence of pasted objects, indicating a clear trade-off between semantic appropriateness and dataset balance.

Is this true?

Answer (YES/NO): NO